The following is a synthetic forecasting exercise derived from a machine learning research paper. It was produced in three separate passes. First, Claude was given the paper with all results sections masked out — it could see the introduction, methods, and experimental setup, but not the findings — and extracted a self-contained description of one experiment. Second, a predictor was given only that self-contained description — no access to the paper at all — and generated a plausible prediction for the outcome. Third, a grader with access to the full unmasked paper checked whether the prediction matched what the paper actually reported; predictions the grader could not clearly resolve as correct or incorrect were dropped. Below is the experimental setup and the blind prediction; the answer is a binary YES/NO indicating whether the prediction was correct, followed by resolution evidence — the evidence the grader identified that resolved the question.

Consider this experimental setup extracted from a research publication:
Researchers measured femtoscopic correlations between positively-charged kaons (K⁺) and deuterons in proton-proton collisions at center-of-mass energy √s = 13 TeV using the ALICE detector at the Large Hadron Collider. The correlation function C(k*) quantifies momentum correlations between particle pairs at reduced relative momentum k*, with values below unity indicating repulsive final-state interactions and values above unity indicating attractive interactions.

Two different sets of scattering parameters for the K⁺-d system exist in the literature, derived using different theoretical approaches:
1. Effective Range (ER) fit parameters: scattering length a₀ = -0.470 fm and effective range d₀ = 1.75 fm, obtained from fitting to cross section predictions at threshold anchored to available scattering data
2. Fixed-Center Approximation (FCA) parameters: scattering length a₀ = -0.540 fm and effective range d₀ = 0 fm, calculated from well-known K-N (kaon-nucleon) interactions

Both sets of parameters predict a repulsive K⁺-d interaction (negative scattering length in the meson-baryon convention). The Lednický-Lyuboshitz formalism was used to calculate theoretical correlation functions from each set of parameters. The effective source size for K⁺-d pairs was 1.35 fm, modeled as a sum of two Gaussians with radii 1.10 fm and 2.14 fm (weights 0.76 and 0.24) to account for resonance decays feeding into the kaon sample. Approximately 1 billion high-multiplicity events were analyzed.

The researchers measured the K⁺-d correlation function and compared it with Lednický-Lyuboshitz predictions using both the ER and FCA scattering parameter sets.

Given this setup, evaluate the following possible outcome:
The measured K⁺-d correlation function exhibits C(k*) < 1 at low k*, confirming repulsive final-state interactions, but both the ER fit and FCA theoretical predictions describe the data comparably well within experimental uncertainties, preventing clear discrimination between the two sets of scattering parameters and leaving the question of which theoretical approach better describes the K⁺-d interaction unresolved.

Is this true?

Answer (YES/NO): YES